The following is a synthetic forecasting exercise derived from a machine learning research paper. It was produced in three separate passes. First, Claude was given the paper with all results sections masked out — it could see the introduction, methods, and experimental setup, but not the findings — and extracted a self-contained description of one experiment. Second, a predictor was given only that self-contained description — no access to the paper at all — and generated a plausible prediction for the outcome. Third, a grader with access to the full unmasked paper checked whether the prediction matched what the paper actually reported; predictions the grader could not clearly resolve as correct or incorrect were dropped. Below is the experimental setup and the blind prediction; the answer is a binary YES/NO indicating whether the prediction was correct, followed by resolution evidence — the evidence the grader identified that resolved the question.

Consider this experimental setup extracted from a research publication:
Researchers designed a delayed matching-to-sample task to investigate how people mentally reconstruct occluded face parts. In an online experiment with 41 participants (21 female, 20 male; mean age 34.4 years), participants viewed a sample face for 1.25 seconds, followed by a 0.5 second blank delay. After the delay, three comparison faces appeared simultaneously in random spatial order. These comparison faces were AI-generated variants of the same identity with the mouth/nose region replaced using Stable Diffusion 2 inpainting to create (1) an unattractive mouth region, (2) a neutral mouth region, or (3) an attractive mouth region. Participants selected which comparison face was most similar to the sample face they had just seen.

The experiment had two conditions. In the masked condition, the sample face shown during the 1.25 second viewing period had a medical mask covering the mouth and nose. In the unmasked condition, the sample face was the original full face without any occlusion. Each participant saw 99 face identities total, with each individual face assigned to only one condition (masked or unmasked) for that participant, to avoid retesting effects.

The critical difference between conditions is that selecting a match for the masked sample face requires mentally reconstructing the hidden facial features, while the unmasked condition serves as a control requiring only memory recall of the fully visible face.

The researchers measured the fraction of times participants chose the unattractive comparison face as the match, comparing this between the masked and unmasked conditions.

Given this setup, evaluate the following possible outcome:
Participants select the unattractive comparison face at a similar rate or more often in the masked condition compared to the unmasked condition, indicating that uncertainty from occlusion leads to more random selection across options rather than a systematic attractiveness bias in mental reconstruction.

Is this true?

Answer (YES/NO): NO